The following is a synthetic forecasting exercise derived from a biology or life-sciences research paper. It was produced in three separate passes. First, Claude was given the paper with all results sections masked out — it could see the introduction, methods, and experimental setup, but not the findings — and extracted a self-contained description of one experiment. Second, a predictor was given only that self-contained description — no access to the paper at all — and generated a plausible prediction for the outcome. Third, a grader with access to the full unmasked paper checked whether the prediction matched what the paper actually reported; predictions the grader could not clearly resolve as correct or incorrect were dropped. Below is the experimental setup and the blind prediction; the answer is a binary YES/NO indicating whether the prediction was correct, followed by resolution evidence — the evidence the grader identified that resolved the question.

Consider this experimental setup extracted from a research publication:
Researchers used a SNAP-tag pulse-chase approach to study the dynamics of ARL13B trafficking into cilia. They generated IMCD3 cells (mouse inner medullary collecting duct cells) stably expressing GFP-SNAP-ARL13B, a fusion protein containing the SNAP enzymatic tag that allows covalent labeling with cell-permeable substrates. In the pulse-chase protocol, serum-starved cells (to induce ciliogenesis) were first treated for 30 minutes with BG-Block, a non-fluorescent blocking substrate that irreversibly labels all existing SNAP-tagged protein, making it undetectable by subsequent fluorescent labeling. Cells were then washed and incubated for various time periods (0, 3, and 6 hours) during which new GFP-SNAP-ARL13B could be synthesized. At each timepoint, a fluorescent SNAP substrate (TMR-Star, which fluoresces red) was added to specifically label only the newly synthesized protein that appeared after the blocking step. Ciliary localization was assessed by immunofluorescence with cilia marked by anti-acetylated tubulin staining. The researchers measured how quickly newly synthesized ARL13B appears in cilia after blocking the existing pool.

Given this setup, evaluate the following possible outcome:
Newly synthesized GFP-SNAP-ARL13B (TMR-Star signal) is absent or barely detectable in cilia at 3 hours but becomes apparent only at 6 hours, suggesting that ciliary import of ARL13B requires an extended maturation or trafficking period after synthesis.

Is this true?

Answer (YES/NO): NO